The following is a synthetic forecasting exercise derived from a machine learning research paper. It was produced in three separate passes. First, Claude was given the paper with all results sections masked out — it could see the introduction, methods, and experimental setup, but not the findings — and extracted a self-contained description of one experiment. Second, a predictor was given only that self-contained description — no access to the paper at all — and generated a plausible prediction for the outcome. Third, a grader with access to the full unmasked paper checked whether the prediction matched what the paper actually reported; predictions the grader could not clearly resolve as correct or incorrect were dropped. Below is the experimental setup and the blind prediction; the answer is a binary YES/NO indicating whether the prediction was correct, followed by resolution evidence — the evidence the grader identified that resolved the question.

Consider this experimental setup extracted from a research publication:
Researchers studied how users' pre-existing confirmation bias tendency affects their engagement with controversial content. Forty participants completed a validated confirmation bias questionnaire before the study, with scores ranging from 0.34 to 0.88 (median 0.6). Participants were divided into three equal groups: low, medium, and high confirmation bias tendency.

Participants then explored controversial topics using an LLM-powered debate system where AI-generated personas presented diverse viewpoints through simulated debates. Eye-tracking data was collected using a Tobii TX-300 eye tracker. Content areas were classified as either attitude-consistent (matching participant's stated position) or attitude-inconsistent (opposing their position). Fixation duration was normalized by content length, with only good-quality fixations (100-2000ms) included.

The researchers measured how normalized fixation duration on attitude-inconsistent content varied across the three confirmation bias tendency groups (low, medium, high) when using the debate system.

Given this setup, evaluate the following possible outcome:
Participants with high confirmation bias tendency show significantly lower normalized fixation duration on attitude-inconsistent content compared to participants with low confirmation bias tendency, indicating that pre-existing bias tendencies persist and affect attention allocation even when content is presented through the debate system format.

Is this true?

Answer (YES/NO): NO